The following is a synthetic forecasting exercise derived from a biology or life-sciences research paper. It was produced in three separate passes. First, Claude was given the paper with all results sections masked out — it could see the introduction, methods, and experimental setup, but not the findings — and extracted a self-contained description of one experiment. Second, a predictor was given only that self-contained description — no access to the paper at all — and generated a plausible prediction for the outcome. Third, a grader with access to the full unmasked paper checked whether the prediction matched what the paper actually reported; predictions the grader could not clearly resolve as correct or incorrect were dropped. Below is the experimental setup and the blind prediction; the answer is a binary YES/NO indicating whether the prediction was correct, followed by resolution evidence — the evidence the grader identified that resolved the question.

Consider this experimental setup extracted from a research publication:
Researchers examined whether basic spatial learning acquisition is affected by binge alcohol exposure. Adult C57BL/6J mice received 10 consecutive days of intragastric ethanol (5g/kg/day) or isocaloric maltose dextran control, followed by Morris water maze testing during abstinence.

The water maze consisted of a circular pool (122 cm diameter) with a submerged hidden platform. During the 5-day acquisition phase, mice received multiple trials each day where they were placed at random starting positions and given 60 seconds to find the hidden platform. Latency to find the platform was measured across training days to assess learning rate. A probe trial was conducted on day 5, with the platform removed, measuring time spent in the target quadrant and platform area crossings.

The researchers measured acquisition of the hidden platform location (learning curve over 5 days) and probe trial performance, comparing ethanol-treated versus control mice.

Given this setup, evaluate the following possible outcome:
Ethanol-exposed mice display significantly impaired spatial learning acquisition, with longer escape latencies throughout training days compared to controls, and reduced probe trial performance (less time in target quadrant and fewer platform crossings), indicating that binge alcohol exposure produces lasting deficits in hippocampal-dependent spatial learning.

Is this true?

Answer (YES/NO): NO